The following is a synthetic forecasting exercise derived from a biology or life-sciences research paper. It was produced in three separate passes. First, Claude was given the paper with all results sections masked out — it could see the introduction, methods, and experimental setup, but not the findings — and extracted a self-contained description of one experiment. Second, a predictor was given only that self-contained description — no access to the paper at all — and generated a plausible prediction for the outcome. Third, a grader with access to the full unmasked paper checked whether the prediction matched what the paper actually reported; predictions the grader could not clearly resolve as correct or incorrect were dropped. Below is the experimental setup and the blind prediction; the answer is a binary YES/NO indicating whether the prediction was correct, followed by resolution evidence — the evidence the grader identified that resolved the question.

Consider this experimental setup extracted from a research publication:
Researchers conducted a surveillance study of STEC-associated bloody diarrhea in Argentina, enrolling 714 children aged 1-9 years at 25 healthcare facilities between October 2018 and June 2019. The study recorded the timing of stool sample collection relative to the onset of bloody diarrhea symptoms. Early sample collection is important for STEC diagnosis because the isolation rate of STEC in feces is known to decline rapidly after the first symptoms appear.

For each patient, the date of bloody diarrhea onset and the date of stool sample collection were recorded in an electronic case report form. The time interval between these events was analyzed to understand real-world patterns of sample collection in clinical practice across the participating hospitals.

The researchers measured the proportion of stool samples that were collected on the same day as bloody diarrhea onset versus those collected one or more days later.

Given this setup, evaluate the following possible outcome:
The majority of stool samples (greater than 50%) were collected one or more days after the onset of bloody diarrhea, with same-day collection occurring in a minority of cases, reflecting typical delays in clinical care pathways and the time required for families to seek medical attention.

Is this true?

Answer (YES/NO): YES